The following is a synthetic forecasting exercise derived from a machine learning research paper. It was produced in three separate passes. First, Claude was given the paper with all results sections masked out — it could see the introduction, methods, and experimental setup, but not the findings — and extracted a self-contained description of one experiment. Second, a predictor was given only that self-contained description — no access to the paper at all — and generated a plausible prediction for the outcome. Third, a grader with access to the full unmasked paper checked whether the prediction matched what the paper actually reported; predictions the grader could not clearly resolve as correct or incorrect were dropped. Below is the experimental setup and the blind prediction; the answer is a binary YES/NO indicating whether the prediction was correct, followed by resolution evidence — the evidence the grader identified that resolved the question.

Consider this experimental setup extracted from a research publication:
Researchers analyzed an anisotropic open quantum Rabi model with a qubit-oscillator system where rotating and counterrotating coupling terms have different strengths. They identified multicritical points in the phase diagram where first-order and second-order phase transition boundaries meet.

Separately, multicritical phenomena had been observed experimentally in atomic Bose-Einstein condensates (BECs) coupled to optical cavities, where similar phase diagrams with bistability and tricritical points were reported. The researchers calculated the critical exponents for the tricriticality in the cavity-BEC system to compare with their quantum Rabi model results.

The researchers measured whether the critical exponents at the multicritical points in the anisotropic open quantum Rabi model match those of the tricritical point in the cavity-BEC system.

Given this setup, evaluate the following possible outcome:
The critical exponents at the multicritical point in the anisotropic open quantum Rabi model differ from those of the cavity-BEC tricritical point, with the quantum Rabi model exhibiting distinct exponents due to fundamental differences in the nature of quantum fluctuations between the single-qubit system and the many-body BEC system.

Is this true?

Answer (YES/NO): NO